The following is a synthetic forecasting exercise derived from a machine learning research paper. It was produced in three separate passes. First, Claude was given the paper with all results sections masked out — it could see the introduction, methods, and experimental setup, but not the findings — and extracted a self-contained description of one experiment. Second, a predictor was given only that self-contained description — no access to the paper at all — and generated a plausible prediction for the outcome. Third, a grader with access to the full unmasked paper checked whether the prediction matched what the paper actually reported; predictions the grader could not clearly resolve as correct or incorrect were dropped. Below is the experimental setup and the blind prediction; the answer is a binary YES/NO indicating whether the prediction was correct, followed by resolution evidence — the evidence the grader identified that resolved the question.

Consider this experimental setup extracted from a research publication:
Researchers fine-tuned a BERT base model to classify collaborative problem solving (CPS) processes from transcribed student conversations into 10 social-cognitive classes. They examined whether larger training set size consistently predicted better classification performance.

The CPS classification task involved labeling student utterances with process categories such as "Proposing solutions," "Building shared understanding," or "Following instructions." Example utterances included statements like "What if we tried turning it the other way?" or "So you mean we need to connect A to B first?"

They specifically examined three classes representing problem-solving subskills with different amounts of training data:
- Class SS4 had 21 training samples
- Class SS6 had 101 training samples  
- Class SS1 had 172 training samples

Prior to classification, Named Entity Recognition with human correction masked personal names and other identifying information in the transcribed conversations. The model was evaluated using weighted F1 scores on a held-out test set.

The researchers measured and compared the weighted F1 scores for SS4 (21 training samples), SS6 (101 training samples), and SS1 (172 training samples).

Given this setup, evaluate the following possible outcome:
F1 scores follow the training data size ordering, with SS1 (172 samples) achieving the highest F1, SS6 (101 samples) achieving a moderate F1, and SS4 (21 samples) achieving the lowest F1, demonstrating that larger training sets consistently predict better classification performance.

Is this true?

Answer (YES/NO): NO